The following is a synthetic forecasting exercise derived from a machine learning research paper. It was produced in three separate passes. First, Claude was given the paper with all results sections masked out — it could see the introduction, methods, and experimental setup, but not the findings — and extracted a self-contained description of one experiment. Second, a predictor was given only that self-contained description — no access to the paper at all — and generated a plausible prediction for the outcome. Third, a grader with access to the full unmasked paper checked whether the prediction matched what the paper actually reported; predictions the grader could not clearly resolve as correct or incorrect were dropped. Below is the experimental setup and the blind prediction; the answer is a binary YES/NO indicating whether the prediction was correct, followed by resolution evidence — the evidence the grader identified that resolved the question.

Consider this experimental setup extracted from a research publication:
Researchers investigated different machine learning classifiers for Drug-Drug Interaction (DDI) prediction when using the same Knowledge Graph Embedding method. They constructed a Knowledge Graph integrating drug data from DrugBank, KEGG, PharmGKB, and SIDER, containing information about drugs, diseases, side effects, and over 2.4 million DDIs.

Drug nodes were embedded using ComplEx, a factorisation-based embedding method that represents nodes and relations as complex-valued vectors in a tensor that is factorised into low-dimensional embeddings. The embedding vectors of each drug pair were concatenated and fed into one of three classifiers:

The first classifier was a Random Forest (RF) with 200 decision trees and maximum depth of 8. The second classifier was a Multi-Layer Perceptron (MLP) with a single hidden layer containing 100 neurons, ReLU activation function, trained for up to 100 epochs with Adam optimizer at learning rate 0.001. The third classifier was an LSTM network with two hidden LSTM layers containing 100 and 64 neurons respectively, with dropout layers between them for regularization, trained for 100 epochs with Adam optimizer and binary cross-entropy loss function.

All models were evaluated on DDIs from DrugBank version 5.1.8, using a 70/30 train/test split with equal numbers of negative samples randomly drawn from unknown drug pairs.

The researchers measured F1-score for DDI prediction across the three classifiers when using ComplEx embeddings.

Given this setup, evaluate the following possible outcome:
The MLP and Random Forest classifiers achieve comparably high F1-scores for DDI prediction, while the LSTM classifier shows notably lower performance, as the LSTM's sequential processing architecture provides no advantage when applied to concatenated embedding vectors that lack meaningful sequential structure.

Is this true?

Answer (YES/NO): NO